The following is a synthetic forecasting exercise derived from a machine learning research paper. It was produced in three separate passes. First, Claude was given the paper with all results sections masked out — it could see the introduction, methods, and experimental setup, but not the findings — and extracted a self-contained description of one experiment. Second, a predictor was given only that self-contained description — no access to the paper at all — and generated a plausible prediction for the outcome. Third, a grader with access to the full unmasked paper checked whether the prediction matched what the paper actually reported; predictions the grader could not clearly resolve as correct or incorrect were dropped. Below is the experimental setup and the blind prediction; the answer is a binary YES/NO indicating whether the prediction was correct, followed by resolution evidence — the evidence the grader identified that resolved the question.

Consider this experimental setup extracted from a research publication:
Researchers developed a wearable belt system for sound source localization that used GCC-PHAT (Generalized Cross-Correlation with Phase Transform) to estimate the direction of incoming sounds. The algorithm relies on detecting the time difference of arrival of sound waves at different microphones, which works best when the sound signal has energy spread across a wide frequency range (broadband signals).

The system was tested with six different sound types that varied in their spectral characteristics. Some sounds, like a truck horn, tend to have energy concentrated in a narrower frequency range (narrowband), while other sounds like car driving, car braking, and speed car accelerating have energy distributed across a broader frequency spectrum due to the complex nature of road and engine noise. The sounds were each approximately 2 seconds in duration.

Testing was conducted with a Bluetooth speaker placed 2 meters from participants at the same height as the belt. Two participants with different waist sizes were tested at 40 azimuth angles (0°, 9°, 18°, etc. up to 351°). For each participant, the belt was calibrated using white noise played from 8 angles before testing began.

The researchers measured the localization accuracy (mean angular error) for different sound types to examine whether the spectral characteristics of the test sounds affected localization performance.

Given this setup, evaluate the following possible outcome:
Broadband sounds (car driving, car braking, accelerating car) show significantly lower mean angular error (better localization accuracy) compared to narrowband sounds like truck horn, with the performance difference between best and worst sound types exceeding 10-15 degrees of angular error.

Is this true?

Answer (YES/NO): NO